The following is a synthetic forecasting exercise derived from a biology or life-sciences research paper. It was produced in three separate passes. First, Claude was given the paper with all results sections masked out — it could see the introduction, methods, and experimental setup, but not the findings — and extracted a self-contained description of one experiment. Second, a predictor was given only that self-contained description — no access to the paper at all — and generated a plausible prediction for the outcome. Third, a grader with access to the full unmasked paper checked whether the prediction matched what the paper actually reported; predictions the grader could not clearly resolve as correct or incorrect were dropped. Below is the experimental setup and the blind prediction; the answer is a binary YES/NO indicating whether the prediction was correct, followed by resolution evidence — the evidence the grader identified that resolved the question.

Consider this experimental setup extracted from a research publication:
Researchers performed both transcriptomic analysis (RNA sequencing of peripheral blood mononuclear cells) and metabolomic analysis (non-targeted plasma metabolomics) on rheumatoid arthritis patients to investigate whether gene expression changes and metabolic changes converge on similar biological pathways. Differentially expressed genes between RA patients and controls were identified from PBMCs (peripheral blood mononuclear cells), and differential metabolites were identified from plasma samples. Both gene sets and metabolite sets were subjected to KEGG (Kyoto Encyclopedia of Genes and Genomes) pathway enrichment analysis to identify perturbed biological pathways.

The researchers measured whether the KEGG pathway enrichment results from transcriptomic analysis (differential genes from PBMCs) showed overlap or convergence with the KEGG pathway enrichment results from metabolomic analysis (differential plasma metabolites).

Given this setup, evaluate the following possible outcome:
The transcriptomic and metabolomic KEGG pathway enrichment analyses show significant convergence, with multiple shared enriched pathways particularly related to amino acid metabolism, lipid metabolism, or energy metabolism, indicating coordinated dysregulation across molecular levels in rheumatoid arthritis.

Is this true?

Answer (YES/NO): YES